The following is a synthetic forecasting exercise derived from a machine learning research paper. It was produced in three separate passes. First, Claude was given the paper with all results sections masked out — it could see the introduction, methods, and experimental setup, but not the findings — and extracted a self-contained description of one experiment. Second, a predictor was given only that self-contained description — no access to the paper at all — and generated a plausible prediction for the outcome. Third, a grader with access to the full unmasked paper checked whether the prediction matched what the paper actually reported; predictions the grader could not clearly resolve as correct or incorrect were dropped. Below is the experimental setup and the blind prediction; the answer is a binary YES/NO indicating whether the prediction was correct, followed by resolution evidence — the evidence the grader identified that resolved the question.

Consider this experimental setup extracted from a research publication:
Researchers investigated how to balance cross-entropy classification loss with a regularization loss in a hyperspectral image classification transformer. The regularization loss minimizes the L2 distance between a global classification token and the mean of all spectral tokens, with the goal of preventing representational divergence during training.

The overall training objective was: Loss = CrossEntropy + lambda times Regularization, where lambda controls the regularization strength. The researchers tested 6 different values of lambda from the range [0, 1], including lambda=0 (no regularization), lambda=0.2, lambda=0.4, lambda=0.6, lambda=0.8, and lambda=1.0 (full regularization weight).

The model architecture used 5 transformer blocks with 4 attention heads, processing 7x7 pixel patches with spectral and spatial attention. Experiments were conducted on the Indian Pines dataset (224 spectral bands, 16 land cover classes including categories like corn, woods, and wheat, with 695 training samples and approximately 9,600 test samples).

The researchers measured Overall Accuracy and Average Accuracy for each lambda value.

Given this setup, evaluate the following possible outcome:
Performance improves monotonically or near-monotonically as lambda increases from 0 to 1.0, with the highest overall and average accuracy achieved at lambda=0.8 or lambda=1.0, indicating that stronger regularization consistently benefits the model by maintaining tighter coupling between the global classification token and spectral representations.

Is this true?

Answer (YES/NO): YES